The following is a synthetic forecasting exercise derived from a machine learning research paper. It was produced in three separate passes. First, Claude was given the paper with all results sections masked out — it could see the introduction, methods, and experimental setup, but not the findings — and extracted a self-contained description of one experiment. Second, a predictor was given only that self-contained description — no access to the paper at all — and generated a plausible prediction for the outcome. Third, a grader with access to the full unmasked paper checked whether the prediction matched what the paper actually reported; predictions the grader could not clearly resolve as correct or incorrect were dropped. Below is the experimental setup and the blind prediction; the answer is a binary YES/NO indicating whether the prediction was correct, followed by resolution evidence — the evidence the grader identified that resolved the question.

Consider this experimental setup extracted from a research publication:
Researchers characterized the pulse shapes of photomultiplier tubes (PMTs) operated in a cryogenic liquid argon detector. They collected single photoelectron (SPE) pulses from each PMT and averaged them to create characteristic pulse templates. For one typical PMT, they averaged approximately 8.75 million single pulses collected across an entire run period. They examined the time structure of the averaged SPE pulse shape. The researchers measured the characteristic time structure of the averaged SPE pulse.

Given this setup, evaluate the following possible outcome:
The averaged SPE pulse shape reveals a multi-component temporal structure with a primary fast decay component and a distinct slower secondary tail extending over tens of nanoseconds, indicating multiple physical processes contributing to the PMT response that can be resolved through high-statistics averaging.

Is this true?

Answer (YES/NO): NO